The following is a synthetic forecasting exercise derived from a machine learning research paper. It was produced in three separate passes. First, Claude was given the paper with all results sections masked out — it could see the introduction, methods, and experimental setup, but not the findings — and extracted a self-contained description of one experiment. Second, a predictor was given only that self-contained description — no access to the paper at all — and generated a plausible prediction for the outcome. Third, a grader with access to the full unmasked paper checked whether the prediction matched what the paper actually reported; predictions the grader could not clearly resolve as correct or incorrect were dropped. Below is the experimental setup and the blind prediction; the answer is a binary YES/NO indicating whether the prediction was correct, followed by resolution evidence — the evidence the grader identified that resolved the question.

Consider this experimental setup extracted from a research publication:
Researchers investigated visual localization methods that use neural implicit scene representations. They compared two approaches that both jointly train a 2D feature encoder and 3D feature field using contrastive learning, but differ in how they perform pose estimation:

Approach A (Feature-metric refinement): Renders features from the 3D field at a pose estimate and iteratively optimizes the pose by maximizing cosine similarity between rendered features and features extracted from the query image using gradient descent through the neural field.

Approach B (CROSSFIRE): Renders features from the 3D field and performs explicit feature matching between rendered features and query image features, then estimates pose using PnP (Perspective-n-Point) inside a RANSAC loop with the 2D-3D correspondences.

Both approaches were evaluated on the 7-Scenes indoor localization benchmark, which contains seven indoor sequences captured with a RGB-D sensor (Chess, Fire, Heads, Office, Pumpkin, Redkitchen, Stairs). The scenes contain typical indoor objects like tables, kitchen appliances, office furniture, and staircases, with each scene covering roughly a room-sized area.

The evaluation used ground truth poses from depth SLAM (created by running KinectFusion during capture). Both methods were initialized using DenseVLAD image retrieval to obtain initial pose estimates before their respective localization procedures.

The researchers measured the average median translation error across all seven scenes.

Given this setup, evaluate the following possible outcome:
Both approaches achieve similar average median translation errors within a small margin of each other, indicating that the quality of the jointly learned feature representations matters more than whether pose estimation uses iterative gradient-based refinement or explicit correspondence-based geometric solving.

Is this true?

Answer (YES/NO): NO